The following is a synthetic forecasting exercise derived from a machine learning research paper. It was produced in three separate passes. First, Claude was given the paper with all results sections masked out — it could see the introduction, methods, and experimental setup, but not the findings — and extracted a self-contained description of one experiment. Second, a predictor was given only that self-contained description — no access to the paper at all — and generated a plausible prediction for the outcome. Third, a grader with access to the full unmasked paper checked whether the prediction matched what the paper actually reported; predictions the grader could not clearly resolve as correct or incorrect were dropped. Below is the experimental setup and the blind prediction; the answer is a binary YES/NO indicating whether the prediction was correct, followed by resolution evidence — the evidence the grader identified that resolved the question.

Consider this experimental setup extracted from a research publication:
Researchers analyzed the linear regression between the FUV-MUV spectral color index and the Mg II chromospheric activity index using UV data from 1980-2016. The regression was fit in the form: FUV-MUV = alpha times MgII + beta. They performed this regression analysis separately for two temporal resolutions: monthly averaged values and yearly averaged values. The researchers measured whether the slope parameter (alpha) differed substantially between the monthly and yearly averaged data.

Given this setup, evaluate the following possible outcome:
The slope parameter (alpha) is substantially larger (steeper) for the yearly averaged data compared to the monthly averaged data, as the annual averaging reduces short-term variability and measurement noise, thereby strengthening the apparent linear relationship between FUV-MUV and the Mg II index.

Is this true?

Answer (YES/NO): NO